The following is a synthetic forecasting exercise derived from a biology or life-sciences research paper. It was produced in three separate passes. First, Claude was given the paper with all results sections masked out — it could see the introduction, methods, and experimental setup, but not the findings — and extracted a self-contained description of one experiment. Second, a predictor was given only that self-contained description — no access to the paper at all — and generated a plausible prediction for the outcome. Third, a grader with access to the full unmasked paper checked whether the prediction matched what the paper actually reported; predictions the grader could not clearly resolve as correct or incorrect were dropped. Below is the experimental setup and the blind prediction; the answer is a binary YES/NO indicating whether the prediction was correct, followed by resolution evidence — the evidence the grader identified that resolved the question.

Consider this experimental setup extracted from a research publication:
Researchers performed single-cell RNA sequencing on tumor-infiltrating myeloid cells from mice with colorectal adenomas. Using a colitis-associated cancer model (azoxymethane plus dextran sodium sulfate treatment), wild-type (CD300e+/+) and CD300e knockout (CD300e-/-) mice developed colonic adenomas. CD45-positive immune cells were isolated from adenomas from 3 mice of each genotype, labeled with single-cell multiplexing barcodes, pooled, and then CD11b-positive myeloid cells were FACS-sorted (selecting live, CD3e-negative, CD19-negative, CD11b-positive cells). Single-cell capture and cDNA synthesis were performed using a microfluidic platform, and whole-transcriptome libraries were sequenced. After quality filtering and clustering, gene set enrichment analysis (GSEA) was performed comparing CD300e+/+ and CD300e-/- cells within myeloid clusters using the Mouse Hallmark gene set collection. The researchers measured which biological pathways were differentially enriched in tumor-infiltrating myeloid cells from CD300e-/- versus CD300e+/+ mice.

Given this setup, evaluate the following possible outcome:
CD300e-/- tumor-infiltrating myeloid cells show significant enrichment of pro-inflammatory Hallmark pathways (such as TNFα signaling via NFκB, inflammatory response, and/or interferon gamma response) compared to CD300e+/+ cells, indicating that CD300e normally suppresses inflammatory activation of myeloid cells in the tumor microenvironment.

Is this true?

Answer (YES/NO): NO